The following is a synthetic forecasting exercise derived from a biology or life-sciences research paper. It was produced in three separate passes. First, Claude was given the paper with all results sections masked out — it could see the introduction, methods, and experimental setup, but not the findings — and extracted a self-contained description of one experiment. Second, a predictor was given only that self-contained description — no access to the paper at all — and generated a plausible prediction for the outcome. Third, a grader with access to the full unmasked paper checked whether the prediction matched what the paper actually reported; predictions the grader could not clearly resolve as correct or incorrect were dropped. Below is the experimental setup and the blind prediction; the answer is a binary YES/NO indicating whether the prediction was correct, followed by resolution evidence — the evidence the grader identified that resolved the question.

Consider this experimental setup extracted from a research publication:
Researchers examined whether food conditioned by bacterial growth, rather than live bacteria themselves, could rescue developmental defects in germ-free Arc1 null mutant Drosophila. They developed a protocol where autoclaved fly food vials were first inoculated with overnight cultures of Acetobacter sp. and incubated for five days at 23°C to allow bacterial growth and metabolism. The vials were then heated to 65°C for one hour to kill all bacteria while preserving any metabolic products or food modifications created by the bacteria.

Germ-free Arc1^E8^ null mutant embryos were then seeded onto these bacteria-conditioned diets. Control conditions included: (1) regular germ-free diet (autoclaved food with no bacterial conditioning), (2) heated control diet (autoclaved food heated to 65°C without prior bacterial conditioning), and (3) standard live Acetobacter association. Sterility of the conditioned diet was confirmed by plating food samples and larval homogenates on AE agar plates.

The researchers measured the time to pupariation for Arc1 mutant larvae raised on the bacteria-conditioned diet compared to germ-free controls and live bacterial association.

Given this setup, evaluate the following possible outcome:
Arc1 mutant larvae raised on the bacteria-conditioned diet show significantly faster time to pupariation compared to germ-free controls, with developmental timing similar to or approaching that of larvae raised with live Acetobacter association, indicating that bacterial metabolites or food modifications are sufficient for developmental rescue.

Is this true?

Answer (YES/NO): NO